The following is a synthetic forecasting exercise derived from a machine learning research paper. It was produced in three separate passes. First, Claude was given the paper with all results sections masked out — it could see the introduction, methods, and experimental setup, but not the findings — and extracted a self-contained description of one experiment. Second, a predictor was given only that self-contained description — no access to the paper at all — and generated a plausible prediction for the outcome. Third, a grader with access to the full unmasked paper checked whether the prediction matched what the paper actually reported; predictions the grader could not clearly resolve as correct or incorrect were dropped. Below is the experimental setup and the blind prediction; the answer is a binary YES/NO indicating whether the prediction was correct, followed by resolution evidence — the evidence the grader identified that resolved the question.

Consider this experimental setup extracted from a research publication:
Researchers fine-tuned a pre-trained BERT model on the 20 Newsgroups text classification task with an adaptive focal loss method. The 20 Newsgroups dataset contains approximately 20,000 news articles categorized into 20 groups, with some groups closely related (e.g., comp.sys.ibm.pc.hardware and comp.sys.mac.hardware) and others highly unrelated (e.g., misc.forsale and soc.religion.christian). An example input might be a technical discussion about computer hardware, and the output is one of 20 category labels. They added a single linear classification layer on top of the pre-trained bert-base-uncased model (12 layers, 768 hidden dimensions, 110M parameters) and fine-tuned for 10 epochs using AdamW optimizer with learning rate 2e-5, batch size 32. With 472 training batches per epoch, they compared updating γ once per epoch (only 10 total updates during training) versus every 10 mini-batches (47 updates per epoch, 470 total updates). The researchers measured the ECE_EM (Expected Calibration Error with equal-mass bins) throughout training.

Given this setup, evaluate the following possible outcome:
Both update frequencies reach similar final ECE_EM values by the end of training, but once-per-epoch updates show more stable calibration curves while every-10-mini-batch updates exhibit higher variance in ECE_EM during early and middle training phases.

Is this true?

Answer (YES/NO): NO